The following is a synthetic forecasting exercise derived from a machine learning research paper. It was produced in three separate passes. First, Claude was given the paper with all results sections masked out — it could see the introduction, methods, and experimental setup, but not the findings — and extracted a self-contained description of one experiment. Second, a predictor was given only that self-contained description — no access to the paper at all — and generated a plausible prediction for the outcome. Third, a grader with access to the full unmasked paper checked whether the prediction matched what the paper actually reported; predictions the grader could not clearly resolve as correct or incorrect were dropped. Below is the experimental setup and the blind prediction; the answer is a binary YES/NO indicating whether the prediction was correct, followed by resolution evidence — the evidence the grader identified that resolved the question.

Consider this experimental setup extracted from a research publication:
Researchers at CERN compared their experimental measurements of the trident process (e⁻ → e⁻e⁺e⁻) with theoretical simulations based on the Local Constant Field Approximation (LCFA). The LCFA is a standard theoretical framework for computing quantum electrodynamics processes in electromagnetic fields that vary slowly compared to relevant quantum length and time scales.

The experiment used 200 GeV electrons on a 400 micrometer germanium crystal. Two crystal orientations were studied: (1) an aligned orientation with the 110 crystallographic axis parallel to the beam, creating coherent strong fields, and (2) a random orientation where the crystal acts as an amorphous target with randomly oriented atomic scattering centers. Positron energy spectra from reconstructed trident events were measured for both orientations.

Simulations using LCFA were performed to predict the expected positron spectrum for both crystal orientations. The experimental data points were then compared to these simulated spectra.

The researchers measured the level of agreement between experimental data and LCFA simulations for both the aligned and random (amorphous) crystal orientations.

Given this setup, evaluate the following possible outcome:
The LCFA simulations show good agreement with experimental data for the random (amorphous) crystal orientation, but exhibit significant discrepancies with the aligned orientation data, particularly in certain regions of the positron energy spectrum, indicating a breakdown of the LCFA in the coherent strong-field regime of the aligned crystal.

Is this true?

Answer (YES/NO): NO